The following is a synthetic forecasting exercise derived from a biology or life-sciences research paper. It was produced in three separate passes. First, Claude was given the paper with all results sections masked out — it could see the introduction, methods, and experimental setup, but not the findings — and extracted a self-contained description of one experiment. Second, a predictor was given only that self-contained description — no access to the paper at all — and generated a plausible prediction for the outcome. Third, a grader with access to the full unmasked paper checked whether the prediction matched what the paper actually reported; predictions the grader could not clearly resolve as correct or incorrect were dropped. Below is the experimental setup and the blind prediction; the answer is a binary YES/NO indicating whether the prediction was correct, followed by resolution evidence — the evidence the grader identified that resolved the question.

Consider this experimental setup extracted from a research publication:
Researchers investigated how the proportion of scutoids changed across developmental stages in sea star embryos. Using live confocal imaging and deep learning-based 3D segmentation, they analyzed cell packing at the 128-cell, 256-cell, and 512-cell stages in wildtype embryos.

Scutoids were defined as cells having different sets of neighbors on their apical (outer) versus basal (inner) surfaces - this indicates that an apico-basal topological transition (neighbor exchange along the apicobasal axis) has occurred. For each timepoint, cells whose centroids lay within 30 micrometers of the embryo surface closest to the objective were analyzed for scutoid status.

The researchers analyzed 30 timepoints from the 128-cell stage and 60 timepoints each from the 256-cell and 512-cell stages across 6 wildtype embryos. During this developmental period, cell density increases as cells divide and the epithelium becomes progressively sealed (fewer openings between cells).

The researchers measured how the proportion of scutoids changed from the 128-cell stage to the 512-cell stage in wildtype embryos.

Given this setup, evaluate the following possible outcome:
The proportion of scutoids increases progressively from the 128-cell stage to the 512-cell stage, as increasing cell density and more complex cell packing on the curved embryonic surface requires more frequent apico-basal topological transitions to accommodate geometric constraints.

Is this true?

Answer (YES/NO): YES